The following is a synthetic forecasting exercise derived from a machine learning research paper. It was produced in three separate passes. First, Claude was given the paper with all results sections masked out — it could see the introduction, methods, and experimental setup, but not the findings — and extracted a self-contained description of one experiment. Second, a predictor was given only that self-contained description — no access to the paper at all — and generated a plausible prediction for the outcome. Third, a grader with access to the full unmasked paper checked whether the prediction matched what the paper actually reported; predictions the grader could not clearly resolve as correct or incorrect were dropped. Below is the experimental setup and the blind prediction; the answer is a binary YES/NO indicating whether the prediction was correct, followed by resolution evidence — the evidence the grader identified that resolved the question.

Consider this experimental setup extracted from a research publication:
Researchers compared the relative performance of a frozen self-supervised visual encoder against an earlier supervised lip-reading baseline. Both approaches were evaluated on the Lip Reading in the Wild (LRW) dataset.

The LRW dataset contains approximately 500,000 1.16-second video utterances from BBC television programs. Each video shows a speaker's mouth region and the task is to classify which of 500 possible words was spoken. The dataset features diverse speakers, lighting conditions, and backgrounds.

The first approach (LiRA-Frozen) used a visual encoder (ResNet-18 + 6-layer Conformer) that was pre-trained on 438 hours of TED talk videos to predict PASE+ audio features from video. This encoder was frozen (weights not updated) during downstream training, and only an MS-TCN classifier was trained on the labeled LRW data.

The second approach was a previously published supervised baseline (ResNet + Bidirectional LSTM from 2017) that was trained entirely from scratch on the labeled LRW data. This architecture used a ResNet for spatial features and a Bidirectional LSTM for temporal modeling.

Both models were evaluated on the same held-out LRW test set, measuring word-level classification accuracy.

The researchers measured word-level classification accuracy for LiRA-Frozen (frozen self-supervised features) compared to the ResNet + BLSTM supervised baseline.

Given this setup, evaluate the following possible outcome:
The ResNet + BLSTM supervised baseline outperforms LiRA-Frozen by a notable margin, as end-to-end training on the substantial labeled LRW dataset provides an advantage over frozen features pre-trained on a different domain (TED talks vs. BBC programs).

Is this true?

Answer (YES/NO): NO